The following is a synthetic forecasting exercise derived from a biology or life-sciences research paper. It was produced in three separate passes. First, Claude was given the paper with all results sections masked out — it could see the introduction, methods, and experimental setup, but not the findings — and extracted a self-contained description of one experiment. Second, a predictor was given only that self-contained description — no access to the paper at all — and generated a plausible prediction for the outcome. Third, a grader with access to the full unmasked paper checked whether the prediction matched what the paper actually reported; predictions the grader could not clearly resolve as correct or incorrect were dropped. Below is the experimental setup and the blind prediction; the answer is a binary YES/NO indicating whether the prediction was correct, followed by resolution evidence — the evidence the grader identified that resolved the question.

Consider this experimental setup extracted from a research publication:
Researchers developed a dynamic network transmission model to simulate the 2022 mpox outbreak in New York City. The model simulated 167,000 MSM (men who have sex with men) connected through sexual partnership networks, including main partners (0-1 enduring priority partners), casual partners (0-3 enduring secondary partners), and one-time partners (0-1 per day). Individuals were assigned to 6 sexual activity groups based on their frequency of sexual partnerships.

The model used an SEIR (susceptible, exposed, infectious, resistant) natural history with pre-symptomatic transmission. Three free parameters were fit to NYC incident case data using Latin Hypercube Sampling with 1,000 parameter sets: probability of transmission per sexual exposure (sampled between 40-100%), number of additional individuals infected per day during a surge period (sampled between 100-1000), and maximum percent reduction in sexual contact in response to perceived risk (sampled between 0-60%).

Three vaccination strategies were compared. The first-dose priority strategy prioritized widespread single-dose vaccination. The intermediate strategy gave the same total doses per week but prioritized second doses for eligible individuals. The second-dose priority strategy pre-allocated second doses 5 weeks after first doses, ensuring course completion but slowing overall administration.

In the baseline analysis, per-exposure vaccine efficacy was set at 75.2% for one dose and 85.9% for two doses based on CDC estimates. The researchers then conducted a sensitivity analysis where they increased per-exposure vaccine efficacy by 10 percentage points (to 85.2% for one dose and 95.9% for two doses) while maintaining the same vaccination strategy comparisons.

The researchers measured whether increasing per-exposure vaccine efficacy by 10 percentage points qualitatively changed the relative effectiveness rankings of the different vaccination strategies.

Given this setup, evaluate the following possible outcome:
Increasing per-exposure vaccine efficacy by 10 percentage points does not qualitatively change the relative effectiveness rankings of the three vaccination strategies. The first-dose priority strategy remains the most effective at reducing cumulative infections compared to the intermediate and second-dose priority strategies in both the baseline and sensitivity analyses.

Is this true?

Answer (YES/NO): NO